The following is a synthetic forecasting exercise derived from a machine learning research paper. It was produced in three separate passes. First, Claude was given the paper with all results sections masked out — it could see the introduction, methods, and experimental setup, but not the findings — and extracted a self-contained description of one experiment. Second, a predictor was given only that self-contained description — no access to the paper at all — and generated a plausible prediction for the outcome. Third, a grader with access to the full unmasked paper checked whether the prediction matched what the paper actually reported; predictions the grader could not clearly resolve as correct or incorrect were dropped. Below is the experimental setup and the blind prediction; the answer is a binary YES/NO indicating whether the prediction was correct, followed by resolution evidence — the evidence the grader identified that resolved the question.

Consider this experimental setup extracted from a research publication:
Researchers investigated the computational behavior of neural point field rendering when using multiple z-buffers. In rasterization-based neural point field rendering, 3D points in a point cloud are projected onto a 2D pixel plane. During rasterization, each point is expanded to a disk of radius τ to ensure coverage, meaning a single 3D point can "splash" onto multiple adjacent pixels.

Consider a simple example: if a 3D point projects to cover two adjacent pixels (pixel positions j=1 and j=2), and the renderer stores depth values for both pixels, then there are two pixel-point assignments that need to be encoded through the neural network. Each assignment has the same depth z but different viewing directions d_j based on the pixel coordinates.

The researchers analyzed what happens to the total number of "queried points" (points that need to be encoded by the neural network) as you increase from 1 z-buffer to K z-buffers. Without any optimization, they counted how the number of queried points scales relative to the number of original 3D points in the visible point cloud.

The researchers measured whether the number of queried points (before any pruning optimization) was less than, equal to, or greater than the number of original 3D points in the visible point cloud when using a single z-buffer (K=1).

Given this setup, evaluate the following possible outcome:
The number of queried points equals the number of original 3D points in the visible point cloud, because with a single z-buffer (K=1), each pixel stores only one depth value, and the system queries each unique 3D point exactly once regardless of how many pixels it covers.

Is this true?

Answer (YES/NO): NO